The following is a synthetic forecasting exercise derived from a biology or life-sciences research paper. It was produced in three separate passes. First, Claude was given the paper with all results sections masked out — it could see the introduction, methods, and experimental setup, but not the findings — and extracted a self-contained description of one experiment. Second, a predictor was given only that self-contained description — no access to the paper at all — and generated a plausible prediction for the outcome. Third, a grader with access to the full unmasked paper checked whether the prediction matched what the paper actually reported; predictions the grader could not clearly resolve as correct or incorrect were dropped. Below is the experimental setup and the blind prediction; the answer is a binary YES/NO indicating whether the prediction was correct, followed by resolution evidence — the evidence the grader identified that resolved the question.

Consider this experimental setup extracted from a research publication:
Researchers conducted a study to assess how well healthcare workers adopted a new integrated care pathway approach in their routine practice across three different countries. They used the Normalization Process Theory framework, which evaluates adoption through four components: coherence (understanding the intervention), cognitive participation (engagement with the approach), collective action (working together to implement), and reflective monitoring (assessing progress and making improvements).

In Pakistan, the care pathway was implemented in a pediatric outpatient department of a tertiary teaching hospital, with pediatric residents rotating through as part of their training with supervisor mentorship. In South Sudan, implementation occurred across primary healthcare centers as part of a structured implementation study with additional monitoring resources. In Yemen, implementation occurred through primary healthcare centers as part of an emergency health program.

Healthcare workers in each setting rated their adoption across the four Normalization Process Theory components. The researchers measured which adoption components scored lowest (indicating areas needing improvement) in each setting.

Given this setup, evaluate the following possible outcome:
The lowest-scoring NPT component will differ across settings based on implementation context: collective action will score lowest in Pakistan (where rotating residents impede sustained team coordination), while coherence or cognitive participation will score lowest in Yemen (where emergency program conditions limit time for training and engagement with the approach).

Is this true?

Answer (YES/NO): NO